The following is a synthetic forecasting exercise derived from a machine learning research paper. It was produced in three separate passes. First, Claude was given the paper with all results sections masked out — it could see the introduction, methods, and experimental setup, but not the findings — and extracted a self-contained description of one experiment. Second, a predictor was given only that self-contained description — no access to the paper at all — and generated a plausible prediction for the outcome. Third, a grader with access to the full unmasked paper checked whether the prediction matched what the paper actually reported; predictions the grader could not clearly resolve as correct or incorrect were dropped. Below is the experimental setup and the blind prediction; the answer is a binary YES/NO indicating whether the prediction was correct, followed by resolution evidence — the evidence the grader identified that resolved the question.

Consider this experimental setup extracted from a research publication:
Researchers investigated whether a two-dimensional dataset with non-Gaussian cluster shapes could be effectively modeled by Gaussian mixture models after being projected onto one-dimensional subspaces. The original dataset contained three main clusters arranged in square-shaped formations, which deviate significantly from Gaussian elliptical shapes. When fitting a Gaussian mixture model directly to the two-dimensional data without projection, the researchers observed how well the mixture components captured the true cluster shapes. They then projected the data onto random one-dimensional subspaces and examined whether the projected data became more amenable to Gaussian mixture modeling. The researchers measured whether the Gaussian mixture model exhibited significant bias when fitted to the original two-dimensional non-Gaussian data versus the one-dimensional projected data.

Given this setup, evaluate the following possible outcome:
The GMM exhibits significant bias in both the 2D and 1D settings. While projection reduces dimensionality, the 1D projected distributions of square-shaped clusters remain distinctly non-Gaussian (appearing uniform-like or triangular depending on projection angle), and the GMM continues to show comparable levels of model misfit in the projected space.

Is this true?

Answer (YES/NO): NO